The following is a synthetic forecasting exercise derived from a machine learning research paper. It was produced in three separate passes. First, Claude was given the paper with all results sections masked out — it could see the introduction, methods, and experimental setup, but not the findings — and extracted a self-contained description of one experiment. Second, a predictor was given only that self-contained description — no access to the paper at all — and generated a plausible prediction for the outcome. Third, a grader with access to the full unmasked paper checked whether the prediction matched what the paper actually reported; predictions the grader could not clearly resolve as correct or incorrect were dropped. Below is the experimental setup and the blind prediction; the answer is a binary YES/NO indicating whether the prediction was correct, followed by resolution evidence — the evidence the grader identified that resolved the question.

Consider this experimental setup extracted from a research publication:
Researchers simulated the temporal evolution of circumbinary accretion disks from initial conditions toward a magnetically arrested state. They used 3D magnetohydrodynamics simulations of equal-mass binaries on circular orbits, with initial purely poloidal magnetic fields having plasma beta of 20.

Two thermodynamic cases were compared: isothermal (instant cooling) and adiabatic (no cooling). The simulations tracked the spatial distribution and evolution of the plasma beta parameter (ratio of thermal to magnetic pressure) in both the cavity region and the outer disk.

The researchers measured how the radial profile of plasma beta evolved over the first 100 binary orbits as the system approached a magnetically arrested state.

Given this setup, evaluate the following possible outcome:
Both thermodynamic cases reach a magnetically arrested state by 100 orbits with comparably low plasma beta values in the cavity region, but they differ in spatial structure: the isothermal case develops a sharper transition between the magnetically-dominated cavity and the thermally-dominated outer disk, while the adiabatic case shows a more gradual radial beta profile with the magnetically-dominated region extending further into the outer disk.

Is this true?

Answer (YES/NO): NO